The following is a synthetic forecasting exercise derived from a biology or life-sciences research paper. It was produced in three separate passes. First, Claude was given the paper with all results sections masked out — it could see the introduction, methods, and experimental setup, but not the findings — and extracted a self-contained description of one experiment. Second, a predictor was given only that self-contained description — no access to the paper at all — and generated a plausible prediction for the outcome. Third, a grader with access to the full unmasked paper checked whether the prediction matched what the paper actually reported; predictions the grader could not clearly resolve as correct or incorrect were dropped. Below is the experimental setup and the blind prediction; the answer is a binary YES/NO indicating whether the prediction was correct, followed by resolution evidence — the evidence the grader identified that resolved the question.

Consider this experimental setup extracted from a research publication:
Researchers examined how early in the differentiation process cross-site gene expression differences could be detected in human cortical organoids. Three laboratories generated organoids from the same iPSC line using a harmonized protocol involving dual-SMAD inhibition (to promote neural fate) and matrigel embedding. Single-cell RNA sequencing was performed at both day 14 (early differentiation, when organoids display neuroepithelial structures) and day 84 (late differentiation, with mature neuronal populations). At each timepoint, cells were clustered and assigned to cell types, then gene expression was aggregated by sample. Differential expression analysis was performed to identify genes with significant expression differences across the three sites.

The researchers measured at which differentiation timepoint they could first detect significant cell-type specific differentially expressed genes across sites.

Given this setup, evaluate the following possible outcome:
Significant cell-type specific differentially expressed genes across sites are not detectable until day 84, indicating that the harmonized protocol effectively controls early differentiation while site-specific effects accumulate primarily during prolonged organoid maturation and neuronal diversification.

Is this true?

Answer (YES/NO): NO